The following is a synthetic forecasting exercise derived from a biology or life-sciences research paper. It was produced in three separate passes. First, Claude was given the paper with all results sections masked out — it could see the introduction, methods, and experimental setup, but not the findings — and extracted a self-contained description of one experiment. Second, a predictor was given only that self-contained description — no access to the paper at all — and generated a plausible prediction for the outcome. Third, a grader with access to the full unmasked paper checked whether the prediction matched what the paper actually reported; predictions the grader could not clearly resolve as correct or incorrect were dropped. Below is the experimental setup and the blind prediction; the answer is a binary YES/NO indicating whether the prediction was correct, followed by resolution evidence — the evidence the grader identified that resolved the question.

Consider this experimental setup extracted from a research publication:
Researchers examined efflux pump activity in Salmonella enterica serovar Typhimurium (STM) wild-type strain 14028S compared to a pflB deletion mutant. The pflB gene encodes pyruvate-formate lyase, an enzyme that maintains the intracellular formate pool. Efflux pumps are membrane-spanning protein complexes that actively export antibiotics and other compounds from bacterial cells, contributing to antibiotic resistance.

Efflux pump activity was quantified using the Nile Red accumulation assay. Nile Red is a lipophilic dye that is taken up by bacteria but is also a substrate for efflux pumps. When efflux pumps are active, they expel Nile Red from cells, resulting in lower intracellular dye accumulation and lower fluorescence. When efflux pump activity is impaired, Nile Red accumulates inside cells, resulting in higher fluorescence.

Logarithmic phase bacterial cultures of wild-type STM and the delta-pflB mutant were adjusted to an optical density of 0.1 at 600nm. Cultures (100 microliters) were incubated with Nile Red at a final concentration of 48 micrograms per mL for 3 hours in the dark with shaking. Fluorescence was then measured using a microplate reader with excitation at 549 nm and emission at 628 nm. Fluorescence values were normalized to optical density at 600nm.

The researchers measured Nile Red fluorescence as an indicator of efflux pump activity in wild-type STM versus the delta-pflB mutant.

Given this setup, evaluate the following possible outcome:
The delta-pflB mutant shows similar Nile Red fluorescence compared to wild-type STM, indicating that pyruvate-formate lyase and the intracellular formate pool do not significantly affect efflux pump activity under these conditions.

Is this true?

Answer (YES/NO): NO